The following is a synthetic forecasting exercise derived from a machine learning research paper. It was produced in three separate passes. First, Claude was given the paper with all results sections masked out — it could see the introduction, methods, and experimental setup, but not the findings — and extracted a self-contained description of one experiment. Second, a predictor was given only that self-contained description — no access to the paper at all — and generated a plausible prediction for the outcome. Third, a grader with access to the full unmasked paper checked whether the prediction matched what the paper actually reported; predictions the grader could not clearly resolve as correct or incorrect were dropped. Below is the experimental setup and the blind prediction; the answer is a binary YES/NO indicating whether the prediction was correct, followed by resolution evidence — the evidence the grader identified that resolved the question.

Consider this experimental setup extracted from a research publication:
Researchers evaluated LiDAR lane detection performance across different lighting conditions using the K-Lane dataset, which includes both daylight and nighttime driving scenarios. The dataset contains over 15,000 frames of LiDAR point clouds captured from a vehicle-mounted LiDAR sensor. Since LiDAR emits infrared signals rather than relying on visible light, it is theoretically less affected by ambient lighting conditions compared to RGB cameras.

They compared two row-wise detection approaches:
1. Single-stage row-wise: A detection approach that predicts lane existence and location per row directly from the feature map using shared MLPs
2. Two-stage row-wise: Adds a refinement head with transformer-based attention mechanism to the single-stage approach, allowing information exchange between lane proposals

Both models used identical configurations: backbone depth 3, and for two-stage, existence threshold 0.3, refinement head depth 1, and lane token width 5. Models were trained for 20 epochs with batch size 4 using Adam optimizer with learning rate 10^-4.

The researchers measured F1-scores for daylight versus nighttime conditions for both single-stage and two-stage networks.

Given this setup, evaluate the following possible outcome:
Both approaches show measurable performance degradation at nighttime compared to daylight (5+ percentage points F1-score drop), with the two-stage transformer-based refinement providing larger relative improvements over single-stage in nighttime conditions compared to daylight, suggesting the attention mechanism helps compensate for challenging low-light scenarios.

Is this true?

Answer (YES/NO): NO